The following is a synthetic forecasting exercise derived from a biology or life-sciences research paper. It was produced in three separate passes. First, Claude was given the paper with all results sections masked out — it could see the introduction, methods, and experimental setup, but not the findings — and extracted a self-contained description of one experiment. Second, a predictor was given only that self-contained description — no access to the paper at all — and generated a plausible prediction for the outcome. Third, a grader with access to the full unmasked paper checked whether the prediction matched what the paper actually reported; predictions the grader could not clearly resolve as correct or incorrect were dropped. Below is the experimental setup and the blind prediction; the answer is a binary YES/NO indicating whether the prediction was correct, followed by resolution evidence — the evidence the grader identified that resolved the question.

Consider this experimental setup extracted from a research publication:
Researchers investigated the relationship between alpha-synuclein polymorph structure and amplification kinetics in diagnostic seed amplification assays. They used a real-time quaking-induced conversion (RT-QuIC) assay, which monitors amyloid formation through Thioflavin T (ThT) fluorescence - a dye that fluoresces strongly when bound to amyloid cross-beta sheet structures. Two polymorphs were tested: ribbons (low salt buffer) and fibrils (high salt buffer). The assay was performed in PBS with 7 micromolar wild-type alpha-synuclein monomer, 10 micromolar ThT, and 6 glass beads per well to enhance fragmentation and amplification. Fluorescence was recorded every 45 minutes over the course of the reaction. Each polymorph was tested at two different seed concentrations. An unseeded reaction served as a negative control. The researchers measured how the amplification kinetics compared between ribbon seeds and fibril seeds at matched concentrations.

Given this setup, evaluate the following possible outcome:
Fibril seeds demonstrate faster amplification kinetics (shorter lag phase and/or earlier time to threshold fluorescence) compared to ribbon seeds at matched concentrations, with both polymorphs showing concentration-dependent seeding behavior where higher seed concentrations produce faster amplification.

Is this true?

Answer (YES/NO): YES